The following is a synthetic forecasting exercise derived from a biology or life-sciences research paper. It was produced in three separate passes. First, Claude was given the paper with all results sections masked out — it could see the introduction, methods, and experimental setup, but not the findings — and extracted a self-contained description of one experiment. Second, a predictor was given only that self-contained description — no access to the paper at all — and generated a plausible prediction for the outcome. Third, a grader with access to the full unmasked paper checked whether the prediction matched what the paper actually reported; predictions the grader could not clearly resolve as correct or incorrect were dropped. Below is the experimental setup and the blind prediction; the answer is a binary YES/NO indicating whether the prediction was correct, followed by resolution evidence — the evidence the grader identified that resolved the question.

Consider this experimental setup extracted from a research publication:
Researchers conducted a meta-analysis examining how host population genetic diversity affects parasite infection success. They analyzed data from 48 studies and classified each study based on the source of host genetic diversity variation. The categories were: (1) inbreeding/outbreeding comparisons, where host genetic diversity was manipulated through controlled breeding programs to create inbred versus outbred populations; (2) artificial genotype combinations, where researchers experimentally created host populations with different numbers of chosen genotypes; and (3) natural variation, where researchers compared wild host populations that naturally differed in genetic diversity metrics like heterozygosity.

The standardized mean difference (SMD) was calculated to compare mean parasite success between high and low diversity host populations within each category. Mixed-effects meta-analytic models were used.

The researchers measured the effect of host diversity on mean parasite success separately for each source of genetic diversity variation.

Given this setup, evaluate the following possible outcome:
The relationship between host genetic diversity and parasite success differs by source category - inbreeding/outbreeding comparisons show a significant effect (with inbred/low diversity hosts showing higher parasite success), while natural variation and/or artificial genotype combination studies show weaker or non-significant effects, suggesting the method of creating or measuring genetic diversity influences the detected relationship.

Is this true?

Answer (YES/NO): YES